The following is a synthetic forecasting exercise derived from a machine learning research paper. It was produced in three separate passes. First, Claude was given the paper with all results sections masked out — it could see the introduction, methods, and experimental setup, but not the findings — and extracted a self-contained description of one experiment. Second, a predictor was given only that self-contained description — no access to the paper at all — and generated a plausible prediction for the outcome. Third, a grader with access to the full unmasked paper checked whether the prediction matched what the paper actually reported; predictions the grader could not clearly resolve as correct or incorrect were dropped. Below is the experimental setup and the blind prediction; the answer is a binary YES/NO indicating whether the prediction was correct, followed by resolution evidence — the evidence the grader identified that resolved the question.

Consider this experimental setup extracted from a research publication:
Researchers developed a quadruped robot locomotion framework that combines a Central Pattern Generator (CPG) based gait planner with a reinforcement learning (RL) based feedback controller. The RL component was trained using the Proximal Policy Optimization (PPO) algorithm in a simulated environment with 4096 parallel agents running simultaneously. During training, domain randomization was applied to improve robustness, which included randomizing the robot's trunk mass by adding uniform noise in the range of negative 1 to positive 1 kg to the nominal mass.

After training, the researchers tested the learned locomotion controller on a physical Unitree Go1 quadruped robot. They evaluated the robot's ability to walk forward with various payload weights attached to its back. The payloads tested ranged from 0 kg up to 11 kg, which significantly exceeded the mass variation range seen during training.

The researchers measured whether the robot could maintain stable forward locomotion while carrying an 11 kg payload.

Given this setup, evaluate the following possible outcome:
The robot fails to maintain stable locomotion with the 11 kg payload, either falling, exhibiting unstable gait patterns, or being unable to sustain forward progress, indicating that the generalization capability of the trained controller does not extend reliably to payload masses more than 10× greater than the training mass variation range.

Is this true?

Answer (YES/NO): NO